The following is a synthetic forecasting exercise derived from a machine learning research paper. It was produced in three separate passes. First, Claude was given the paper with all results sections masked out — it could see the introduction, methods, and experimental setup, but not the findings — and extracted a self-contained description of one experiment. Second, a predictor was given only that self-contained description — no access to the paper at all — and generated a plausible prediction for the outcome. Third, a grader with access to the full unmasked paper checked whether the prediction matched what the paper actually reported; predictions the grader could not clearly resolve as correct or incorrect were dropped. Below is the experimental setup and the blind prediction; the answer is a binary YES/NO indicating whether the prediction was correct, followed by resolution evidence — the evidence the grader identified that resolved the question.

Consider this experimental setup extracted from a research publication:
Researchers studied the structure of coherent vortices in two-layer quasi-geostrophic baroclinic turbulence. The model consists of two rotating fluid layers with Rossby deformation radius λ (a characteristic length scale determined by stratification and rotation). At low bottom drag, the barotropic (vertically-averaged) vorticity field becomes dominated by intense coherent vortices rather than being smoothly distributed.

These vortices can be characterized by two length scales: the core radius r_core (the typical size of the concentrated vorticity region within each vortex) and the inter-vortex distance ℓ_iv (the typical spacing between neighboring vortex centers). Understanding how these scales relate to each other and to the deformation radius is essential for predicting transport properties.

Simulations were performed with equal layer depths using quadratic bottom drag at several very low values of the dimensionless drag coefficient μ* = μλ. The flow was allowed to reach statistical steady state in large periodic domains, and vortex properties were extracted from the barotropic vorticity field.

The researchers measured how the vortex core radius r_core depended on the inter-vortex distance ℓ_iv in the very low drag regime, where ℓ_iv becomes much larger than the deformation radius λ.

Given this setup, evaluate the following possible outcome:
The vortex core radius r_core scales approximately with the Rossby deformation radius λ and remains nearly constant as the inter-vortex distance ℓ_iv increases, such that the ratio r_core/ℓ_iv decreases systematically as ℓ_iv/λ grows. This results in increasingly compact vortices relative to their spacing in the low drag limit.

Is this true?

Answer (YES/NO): NO